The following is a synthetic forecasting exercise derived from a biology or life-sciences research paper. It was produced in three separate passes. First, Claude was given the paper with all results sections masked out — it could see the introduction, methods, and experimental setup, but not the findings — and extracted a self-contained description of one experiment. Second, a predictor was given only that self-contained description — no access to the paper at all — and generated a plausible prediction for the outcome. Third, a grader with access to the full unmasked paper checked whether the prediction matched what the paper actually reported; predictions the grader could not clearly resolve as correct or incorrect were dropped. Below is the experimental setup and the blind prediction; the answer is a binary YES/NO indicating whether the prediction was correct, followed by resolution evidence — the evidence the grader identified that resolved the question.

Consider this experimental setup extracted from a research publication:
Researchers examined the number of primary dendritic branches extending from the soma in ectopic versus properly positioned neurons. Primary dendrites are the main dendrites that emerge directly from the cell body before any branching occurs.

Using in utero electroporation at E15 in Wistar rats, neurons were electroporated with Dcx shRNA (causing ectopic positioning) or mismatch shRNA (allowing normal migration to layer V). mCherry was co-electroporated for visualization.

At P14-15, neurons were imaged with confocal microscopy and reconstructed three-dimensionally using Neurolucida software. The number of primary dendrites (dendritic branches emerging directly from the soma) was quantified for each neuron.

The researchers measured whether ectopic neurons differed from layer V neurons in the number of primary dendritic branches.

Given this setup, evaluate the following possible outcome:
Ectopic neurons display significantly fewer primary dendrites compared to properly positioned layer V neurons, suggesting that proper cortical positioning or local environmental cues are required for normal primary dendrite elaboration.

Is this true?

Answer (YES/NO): YES